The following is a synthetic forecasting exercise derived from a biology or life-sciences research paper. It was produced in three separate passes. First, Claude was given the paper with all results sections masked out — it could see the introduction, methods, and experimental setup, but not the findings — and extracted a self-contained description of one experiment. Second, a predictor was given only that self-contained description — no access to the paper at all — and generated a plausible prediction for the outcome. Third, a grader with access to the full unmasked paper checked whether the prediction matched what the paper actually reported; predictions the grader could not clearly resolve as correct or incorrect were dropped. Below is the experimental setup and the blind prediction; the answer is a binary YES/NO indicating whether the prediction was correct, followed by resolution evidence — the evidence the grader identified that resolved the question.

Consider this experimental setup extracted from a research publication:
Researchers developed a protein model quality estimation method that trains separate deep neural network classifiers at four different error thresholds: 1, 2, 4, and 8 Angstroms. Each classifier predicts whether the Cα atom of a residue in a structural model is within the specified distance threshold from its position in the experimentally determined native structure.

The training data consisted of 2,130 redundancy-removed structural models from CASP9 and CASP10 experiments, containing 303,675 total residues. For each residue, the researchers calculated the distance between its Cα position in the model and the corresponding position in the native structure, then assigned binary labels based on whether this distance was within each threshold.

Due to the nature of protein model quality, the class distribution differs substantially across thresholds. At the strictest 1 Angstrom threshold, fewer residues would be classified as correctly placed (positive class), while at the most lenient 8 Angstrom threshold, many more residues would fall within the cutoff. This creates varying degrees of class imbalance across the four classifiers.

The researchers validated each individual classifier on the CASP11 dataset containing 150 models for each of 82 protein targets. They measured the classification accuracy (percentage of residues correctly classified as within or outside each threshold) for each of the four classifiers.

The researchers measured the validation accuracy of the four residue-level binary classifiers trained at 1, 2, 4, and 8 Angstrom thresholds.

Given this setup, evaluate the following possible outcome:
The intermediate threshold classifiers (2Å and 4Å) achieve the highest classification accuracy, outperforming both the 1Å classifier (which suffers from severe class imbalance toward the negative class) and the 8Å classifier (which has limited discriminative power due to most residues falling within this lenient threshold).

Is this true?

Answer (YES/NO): NO